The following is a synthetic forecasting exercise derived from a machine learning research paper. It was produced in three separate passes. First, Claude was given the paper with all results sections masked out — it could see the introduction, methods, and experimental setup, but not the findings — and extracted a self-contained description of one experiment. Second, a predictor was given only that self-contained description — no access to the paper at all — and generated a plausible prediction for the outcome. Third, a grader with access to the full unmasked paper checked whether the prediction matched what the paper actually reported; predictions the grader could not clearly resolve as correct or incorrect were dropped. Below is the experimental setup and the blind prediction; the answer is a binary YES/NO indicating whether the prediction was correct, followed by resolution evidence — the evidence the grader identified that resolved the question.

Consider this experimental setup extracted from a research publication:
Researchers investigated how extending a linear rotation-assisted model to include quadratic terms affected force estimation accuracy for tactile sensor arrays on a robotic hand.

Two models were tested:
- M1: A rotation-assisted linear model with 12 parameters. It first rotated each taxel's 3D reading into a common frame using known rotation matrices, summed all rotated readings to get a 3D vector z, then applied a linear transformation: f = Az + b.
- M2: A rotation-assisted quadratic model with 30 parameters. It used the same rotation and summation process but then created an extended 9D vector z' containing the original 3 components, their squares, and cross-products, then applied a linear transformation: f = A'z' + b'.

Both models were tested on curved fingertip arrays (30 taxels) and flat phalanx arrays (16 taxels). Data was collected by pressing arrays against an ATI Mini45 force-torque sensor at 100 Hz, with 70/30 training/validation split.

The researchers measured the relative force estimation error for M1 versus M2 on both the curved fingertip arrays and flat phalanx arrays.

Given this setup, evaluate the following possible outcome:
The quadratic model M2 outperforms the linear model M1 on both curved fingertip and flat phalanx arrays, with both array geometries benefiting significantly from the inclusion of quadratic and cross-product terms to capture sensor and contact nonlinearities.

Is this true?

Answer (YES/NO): NO